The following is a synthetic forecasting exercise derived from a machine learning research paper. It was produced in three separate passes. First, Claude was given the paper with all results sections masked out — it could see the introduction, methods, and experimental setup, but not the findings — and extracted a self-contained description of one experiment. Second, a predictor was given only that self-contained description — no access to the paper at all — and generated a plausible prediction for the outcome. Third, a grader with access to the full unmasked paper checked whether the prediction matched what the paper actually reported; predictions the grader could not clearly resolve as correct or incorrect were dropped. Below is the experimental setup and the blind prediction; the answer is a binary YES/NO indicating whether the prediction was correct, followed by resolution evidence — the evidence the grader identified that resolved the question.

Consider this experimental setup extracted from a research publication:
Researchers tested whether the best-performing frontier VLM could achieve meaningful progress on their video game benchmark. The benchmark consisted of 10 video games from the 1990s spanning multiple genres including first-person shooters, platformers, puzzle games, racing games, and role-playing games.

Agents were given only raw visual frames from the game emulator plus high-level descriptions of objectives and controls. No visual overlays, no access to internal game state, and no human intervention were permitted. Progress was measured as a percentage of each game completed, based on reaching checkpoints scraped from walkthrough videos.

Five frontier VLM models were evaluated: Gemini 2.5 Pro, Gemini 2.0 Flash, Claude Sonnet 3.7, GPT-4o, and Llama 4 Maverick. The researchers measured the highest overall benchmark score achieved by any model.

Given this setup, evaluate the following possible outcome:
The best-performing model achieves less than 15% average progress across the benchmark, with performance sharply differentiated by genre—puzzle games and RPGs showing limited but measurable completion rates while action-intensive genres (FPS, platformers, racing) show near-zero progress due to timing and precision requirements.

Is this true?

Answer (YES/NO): NO